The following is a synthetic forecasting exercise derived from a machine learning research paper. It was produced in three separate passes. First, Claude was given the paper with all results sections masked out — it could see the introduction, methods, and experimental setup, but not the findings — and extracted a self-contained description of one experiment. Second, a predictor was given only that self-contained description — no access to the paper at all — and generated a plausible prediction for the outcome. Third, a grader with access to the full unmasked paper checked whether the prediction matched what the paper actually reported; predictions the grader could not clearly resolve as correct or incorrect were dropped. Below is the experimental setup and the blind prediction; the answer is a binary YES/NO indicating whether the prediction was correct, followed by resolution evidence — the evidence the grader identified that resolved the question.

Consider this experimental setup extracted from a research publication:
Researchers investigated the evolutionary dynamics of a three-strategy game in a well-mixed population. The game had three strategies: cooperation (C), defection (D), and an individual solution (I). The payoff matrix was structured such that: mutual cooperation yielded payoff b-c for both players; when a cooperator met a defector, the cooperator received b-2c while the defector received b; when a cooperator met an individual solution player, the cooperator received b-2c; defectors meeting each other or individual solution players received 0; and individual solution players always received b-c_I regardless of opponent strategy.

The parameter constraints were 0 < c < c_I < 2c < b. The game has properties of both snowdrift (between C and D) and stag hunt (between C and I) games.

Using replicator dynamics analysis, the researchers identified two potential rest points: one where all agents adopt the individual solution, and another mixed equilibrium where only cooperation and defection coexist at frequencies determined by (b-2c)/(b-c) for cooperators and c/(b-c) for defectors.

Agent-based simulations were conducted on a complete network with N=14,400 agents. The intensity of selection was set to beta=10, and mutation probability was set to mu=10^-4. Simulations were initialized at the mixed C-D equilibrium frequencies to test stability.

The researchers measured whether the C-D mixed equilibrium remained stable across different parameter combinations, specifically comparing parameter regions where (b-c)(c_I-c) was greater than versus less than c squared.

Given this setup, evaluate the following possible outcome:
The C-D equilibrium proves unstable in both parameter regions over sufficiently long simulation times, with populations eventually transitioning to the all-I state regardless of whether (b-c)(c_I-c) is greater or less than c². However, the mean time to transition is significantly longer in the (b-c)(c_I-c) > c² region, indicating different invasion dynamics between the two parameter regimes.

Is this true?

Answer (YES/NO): NO